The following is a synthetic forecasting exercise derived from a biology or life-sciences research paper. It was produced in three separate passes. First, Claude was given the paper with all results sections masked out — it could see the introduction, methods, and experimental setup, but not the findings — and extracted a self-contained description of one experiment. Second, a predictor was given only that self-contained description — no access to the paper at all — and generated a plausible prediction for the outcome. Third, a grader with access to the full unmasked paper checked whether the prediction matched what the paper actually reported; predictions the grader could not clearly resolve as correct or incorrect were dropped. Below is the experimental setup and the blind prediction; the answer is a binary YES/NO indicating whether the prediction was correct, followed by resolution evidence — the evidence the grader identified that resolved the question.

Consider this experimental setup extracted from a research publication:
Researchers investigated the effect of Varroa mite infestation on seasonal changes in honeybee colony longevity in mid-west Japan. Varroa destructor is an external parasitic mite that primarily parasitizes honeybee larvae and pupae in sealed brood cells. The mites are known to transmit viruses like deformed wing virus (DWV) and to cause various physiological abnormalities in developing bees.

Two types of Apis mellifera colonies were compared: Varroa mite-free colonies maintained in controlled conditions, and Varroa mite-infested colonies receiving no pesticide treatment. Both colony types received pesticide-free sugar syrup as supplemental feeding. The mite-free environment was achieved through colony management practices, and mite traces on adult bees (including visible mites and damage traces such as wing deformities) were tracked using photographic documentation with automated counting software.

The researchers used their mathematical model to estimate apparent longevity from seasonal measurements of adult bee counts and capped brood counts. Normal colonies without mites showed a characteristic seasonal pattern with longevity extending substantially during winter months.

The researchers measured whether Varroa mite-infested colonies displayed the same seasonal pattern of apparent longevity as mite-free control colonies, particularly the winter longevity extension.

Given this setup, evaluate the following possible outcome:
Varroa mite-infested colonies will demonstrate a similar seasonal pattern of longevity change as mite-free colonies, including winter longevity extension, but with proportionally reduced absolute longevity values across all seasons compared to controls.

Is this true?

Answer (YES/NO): NO